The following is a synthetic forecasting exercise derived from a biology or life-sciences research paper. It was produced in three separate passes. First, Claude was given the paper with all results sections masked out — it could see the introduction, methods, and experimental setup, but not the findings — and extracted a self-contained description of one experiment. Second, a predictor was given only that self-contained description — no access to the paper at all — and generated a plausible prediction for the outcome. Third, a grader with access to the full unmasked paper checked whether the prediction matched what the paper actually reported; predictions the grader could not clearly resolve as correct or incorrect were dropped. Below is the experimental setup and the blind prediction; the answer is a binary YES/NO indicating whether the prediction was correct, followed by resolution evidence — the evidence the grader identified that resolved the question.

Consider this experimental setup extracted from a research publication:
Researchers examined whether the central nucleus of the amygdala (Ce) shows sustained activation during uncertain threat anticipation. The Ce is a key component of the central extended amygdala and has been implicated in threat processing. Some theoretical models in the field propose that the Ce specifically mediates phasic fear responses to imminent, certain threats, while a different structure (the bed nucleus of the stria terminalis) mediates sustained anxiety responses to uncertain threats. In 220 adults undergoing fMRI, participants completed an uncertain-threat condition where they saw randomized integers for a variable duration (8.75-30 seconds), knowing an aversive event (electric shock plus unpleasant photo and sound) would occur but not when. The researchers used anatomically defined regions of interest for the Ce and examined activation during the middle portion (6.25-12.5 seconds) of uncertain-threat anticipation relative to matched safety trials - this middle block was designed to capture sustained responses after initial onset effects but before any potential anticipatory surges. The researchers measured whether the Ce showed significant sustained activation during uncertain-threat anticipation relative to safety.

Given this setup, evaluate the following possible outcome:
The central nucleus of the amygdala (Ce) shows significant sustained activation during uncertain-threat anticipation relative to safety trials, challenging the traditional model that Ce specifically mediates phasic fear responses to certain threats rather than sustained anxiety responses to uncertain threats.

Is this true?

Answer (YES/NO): YES